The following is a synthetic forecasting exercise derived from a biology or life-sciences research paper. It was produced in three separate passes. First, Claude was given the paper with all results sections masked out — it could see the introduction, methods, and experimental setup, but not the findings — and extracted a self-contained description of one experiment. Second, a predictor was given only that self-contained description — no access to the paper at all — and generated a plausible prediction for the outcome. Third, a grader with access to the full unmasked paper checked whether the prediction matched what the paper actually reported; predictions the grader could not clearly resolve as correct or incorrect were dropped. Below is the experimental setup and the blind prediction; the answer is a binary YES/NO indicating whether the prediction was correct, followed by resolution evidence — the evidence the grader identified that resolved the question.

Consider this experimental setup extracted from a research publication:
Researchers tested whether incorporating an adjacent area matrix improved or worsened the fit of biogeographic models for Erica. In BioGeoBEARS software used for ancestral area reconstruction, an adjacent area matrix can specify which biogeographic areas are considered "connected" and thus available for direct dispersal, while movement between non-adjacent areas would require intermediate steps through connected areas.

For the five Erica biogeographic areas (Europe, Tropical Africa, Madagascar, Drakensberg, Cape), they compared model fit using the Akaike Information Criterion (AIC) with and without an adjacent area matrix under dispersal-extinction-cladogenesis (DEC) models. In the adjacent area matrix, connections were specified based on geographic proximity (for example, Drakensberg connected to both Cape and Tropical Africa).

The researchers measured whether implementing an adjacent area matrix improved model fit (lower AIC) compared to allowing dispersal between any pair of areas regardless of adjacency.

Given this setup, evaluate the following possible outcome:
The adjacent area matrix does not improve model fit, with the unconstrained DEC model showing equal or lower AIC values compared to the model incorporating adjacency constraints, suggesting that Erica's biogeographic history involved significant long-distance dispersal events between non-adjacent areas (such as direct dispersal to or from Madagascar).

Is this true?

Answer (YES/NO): NO